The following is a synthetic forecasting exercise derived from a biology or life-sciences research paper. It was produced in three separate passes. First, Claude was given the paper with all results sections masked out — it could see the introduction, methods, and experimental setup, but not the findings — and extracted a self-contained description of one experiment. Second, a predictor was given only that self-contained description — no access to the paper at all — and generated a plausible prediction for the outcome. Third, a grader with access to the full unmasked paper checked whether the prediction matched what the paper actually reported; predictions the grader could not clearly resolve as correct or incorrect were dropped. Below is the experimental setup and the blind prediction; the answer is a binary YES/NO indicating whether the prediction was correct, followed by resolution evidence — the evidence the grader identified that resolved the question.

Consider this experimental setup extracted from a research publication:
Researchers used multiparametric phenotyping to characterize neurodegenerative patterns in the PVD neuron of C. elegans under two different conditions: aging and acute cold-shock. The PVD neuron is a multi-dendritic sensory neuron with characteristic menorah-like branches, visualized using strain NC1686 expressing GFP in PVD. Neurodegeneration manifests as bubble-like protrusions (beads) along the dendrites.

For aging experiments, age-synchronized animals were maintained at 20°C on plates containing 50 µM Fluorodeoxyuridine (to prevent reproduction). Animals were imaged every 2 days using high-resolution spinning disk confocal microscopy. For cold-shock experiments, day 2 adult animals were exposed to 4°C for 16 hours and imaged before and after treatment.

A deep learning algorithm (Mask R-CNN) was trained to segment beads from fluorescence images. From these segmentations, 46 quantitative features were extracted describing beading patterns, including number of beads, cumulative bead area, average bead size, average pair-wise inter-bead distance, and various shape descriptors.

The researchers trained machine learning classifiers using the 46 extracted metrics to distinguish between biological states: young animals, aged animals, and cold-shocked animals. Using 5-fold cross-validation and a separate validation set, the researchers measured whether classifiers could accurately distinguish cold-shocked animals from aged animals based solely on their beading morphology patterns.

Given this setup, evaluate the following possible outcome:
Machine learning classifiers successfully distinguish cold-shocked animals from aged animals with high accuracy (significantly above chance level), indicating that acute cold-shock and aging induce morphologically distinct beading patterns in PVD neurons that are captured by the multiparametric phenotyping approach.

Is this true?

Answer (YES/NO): YES